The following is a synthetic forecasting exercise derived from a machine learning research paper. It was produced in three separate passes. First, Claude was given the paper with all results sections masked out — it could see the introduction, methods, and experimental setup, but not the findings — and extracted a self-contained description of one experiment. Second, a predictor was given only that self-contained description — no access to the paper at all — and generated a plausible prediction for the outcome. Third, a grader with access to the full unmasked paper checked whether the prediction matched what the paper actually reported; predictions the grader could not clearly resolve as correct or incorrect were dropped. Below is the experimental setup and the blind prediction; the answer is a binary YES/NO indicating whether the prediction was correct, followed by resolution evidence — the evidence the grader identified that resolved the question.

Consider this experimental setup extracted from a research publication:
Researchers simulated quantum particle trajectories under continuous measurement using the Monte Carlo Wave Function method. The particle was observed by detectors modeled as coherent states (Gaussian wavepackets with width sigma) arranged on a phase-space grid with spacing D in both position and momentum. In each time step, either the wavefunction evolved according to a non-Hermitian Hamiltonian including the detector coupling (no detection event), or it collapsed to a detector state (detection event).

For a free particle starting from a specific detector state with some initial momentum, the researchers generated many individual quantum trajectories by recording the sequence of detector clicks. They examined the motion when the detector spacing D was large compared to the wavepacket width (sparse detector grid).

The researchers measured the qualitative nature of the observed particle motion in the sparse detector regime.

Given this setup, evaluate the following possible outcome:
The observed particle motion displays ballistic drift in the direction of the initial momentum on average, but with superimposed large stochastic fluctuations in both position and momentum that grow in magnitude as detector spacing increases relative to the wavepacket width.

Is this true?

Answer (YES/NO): NO